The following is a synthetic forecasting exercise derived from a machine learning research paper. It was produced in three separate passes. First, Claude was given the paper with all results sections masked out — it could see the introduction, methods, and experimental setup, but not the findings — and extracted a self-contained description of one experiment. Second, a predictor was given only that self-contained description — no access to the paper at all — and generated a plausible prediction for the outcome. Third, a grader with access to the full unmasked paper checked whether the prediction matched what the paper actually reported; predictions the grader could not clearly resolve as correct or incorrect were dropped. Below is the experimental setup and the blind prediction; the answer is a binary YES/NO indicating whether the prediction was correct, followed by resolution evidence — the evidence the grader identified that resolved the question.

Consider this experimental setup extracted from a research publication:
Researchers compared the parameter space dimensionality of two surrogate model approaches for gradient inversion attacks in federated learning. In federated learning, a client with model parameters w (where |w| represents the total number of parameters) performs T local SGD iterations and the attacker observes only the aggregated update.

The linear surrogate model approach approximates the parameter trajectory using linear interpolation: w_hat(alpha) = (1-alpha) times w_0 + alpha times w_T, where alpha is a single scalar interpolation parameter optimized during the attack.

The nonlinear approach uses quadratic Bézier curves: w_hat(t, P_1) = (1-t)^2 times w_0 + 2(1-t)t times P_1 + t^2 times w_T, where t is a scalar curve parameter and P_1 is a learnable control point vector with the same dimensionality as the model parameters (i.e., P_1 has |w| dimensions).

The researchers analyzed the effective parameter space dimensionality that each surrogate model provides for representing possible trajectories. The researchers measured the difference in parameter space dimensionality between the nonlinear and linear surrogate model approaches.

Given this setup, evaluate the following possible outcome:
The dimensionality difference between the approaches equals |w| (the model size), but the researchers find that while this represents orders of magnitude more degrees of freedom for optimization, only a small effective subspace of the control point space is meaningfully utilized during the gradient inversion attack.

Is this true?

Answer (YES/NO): NO